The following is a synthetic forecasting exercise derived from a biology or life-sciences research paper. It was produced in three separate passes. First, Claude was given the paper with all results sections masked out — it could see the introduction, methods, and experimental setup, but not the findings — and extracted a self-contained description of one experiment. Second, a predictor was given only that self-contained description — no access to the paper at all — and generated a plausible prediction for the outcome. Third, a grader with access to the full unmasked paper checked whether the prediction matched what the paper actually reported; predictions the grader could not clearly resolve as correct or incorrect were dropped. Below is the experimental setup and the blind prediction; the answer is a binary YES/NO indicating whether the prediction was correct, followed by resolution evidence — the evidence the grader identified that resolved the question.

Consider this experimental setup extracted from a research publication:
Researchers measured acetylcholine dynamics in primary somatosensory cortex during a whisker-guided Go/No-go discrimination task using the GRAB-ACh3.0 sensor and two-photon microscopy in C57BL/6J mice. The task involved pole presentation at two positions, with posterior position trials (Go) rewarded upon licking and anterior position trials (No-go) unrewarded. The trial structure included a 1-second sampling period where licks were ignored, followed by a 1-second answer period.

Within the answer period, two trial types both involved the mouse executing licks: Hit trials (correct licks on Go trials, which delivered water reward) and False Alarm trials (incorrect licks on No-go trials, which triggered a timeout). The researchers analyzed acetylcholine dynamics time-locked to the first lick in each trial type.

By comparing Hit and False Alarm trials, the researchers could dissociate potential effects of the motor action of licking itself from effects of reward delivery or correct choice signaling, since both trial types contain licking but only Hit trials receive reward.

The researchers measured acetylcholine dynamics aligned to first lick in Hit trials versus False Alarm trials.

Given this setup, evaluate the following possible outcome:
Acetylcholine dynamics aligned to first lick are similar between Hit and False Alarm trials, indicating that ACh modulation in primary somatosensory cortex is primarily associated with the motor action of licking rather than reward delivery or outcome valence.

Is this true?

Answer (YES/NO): YES